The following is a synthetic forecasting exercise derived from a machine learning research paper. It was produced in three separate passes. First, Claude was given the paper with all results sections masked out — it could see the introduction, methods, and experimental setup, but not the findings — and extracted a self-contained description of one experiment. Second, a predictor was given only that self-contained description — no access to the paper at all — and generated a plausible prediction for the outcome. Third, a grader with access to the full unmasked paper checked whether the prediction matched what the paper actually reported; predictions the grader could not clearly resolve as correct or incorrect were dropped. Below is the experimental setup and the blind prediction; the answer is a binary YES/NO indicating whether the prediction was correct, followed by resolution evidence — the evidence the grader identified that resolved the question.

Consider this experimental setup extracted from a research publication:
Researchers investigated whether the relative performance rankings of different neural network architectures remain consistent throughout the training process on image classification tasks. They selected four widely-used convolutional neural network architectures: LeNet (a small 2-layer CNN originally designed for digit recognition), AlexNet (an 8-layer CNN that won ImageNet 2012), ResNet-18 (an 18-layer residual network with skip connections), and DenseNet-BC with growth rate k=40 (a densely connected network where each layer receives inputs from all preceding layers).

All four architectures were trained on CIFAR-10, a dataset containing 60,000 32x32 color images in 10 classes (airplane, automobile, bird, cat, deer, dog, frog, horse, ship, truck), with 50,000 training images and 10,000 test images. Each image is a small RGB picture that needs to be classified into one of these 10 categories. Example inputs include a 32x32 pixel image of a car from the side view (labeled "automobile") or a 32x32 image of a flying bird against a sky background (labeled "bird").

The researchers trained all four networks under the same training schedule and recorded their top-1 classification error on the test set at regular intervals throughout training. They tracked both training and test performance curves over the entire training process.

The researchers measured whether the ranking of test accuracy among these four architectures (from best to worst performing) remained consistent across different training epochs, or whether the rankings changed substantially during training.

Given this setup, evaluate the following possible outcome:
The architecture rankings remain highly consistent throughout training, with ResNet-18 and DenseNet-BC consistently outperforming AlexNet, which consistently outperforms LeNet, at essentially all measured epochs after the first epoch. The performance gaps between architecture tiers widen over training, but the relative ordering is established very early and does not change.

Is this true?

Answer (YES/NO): YES